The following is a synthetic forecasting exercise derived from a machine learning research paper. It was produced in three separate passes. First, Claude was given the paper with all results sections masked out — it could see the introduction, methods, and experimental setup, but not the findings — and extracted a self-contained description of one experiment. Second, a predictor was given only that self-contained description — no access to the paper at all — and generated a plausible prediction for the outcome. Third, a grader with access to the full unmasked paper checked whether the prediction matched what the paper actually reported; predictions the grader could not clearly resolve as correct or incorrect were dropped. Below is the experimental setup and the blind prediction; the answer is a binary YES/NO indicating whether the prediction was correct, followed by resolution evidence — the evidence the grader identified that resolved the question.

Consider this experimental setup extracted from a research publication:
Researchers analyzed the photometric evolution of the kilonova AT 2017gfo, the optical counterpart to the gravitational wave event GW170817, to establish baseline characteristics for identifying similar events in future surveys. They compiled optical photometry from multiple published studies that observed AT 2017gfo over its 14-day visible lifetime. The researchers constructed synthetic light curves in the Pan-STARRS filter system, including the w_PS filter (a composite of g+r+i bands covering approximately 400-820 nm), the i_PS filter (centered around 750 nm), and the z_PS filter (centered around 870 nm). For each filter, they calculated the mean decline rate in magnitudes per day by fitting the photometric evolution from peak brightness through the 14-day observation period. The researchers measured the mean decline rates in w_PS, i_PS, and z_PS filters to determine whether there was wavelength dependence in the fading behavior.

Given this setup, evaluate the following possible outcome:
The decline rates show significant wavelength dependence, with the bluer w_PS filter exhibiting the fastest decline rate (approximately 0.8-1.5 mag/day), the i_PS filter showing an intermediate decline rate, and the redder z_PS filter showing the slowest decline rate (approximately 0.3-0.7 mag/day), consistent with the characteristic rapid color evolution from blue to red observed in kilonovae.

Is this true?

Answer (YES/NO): NO